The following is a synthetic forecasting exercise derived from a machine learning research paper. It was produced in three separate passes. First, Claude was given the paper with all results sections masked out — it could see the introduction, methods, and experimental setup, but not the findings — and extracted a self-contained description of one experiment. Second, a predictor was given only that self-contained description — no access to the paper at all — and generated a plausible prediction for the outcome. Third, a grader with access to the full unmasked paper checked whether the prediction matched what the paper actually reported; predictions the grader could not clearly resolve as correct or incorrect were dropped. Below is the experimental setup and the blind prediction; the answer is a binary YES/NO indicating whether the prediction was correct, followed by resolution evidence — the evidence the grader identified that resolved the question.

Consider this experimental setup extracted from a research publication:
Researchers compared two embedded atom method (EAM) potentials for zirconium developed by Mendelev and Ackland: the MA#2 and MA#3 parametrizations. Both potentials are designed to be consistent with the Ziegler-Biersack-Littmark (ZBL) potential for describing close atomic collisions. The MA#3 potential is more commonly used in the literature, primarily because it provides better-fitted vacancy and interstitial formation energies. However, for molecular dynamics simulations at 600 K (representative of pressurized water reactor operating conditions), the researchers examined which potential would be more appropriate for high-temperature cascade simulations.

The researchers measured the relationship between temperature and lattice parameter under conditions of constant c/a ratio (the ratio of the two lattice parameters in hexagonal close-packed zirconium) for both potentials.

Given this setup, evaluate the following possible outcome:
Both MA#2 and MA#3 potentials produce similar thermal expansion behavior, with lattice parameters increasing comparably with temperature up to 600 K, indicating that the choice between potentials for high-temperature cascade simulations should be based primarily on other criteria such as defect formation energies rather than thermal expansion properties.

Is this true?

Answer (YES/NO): NO